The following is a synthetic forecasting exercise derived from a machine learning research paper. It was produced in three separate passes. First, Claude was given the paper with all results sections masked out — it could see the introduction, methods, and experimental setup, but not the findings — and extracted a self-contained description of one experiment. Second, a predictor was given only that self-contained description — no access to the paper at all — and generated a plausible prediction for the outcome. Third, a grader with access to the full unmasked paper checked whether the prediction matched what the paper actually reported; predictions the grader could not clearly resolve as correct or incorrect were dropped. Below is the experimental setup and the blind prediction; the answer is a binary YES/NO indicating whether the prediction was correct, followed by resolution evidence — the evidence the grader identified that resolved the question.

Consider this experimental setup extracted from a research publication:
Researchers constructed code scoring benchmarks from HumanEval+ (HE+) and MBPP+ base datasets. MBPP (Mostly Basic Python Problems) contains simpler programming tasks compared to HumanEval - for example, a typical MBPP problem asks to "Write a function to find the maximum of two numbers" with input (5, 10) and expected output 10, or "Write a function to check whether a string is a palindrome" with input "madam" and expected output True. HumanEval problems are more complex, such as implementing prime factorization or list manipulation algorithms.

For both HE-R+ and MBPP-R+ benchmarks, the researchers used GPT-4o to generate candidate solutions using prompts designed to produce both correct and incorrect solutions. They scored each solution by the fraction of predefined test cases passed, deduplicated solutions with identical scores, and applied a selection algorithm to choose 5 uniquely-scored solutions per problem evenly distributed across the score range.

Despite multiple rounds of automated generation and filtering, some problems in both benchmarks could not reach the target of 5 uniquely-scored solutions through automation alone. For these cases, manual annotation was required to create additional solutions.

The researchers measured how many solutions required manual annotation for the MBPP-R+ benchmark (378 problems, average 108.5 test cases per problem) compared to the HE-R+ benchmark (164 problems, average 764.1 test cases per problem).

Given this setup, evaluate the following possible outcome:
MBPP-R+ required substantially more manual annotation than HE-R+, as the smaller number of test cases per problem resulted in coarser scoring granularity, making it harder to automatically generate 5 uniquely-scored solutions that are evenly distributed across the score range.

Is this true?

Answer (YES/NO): NO